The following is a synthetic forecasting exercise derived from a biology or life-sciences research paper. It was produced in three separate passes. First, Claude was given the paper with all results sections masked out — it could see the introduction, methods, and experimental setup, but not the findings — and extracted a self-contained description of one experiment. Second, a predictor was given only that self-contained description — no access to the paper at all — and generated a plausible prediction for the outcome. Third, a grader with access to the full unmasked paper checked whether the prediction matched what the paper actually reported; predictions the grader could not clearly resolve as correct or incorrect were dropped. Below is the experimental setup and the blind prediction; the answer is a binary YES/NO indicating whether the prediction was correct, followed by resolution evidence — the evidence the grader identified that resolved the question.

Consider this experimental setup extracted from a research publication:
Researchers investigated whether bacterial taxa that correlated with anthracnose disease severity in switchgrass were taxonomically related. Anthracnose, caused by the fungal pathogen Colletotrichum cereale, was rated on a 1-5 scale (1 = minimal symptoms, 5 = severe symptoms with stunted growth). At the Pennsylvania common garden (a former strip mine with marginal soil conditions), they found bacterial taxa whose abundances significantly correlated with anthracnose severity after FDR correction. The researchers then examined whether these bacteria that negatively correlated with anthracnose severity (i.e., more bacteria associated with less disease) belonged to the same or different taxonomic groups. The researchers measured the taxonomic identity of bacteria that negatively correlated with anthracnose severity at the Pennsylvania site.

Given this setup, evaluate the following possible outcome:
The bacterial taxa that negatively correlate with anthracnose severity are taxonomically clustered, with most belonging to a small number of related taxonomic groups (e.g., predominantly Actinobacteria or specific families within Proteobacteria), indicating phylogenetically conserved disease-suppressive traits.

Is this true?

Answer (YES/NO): YES